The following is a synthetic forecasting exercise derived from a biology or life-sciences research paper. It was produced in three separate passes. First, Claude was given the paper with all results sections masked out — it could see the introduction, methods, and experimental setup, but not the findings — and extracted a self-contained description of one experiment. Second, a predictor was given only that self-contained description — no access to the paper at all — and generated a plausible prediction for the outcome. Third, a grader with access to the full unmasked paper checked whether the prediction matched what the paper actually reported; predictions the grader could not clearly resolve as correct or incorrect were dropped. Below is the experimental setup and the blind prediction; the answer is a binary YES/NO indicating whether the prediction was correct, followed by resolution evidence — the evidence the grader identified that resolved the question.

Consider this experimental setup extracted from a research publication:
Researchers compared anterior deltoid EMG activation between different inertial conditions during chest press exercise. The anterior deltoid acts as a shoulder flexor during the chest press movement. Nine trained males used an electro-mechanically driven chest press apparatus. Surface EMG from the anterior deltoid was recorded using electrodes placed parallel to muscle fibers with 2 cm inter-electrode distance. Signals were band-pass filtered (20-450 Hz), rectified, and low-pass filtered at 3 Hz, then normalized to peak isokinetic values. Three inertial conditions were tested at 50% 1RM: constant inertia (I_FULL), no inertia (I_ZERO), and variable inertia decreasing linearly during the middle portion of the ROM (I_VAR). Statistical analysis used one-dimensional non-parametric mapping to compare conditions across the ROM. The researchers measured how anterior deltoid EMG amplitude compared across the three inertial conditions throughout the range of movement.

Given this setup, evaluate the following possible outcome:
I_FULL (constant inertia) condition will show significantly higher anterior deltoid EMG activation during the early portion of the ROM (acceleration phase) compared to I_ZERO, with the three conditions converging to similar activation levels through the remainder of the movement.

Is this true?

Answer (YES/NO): NO